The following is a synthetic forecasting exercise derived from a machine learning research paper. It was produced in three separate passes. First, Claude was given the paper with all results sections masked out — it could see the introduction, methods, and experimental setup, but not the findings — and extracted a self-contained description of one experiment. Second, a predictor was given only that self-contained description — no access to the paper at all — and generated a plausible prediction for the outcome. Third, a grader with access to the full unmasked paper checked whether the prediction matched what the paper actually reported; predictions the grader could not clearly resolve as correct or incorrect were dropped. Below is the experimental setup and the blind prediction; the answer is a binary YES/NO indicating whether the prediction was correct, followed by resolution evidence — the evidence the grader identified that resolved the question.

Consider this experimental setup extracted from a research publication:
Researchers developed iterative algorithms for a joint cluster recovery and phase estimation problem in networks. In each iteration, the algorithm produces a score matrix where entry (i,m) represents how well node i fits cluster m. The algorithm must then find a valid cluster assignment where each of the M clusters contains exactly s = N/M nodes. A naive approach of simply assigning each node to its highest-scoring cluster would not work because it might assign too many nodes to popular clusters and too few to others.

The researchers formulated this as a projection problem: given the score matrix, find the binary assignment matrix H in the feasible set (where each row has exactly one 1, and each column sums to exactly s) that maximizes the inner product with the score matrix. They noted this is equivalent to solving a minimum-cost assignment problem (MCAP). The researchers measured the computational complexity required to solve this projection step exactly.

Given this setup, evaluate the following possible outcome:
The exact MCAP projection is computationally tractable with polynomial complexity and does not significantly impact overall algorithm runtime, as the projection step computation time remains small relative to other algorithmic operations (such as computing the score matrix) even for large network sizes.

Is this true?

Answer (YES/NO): YES